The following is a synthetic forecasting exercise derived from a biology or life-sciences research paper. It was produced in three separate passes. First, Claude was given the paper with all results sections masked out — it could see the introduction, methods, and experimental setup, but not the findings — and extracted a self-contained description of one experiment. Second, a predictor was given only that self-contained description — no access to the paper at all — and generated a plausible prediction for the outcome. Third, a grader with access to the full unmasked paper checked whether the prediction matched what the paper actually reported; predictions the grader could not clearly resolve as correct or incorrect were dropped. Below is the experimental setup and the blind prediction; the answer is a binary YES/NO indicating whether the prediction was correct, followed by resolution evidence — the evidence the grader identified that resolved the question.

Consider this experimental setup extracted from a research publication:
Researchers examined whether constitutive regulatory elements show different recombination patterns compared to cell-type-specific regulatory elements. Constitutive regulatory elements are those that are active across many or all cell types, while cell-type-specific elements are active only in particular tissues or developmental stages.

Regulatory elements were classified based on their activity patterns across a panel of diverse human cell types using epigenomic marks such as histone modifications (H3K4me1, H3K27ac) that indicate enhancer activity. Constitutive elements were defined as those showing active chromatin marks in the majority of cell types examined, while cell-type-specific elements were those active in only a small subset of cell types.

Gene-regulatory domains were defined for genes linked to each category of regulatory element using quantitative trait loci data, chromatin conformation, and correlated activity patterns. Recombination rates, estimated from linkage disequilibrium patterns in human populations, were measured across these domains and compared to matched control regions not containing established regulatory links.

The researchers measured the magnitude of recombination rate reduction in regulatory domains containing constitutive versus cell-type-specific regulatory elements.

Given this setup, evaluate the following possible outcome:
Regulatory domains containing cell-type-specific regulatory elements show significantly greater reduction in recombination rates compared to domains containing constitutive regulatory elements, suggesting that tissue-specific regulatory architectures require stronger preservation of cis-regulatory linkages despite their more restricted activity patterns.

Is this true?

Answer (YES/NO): NO